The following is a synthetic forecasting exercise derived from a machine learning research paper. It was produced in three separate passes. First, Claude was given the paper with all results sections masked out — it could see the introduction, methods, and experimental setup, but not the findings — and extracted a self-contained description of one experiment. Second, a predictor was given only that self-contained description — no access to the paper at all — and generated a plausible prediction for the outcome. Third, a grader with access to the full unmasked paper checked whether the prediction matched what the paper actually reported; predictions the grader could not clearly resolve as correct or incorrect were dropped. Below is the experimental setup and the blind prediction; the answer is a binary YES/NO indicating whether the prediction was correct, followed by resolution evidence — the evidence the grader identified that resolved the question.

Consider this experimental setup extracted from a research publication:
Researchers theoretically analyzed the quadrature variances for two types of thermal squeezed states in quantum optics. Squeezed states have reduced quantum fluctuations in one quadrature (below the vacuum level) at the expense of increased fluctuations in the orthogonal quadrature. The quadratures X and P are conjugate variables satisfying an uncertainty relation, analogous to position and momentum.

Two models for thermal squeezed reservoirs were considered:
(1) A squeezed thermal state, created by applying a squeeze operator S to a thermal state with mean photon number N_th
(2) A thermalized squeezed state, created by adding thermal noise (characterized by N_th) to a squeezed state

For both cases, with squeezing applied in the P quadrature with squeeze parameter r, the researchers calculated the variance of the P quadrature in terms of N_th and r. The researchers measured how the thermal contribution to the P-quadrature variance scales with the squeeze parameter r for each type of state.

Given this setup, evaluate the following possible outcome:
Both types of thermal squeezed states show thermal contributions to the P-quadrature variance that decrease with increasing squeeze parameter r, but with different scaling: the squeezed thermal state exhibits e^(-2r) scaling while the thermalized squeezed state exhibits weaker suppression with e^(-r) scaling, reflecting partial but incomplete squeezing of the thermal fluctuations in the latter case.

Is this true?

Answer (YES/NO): NO